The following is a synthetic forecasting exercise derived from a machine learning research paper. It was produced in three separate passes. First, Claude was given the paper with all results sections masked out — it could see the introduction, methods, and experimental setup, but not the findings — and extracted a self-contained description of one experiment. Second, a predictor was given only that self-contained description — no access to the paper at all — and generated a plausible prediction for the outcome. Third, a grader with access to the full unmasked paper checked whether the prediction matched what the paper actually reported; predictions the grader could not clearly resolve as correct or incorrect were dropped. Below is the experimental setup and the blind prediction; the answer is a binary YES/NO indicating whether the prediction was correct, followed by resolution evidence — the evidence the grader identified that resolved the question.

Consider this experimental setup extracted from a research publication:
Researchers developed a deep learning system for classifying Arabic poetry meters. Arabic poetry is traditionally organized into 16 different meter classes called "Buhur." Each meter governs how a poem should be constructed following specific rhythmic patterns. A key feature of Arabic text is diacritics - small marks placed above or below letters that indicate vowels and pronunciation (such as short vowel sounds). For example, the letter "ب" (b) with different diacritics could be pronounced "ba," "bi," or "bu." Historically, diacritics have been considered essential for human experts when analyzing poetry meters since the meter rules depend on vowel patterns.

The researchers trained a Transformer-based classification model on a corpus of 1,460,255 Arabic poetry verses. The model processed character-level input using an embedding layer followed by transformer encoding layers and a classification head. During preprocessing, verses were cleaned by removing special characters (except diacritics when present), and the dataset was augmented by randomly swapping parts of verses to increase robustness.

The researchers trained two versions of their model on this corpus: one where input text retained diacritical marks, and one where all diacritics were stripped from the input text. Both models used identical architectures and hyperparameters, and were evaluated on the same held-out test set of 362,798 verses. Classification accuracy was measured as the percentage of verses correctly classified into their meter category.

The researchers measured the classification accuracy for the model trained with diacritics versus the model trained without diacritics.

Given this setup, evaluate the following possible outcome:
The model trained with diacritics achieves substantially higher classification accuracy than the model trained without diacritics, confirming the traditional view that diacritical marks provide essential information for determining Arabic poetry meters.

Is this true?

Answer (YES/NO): NO